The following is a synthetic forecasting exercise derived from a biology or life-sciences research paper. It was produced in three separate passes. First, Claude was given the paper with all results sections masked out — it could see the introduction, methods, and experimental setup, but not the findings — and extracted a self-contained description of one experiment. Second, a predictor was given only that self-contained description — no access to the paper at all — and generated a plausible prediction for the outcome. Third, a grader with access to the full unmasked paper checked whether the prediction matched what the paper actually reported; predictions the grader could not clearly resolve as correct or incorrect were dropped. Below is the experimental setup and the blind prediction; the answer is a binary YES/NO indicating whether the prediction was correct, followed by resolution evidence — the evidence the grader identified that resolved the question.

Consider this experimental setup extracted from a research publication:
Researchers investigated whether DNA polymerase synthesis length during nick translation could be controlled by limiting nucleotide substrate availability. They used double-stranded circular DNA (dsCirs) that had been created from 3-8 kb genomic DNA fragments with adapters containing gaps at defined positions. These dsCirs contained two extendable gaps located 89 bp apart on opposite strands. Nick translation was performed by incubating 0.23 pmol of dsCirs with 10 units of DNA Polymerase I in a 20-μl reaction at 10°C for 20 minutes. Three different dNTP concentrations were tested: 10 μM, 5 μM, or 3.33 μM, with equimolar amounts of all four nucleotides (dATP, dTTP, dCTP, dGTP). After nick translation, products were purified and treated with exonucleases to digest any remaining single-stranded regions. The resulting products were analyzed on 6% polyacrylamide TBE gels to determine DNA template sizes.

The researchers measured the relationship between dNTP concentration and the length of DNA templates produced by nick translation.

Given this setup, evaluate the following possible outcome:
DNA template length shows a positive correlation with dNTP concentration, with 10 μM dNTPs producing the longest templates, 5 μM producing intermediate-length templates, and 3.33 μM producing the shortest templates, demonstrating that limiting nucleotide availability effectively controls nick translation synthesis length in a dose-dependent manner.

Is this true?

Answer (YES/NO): YES